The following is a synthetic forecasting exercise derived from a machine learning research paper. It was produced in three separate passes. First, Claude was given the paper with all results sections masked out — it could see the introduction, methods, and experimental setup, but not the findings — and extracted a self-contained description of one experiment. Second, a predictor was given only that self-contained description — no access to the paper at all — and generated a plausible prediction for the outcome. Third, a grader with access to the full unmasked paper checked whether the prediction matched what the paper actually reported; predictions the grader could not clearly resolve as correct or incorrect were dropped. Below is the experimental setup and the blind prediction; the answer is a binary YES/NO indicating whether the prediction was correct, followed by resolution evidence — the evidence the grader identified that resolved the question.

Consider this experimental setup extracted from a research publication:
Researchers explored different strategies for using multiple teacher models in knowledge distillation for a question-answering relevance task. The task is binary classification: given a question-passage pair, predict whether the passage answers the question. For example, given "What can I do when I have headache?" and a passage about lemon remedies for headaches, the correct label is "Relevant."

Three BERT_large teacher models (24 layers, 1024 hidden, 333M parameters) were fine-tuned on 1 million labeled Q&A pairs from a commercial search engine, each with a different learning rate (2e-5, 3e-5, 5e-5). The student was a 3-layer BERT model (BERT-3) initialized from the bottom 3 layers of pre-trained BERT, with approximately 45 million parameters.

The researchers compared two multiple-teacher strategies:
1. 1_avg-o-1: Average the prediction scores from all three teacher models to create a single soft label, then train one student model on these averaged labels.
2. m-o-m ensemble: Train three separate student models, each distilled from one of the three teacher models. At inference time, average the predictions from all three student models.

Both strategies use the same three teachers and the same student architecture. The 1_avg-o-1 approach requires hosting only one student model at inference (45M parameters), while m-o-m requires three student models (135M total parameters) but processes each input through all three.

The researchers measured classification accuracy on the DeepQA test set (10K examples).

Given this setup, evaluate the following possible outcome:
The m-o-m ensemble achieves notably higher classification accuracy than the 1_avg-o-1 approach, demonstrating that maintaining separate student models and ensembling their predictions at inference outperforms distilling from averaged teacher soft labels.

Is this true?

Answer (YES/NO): NO